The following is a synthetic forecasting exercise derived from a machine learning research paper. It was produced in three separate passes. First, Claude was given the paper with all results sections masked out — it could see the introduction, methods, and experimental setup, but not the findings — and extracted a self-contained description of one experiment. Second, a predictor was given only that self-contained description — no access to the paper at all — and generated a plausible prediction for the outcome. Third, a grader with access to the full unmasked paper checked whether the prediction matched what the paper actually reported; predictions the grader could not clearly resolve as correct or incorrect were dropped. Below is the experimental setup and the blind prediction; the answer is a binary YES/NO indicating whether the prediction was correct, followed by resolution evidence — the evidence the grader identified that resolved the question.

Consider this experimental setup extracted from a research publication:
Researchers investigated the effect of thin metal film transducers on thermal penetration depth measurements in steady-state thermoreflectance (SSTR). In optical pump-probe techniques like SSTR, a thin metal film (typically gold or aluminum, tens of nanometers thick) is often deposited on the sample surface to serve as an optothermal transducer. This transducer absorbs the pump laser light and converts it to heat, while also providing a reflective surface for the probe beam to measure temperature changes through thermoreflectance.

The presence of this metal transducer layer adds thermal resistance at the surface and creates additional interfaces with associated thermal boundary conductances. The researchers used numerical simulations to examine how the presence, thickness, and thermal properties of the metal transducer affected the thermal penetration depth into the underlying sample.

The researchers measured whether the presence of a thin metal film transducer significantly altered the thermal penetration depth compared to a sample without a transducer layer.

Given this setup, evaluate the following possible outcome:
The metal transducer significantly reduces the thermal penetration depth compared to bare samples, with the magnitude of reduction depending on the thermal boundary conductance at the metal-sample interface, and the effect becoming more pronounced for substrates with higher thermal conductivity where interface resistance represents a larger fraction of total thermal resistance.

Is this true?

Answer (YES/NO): NO